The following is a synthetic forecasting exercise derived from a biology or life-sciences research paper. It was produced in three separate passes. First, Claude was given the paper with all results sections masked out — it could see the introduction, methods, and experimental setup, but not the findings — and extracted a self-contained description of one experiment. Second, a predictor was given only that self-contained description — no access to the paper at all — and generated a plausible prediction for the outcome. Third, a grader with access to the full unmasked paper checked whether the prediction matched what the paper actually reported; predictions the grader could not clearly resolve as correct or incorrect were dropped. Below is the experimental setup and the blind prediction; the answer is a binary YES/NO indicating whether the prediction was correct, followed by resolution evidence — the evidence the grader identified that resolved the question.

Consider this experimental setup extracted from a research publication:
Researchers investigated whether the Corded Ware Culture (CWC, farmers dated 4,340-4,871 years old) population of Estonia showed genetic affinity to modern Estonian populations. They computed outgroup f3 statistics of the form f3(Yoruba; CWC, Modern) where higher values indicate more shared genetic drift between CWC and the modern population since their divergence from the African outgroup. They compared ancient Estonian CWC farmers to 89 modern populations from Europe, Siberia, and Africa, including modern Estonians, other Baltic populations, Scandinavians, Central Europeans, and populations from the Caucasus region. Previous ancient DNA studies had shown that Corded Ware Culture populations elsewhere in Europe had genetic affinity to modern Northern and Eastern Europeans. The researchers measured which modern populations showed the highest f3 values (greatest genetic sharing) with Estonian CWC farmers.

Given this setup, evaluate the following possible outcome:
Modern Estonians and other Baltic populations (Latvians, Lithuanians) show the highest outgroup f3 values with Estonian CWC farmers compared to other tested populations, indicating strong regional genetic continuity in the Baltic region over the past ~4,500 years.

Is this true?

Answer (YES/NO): NO